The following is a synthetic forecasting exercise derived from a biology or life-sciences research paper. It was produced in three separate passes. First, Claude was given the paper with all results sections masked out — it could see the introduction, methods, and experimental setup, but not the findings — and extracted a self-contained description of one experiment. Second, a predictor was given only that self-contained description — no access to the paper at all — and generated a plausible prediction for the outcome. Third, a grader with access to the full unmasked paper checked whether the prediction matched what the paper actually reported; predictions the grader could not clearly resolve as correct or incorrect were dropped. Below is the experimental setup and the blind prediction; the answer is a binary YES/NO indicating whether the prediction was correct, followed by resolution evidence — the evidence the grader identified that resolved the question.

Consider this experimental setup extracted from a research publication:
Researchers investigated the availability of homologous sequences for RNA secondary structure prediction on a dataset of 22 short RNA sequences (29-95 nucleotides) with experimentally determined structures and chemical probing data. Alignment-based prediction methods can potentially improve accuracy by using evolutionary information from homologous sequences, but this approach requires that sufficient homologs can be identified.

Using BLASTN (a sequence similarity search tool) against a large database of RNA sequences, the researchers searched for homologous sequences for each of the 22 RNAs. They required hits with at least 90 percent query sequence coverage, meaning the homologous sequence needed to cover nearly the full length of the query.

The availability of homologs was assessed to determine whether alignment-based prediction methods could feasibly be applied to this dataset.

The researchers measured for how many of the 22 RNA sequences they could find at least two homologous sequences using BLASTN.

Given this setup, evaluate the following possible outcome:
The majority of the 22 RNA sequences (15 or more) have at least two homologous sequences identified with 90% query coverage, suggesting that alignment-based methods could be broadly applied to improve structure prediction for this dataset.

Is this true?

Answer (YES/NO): NO